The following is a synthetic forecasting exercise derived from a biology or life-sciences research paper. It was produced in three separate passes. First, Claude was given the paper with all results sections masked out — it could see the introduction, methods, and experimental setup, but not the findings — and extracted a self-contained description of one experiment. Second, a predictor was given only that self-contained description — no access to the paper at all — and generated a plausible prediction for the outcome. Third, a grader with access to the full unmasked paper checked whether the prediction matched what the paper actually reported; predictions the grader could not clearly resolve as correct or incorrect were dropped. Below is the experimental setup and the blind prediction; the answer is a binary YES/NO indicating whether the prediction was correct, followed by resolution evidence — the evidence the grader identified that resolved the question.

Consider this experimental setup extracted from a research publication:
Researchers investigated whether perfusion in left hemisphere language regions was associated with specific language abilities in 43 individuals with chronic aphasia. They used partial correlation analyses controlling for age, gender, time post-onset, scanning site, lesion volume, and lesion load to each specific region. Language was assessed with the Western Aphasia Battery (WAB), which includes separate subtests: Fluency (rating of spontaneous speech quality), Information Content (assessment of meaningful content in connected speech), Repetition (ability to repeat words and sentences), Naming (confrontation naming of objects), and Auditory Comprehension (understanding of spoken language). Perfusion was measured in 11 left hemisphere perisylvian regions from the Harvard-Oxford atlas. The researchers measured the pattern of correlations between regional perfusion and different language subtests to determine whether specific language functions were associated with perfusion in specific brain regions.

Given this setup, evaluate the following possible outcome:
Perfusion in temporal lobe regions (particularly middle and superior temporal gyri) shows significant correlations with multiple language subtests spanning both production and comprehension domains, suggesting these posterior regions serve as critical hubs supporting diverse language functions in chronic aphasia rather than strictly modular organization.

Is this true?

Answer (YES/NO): YES